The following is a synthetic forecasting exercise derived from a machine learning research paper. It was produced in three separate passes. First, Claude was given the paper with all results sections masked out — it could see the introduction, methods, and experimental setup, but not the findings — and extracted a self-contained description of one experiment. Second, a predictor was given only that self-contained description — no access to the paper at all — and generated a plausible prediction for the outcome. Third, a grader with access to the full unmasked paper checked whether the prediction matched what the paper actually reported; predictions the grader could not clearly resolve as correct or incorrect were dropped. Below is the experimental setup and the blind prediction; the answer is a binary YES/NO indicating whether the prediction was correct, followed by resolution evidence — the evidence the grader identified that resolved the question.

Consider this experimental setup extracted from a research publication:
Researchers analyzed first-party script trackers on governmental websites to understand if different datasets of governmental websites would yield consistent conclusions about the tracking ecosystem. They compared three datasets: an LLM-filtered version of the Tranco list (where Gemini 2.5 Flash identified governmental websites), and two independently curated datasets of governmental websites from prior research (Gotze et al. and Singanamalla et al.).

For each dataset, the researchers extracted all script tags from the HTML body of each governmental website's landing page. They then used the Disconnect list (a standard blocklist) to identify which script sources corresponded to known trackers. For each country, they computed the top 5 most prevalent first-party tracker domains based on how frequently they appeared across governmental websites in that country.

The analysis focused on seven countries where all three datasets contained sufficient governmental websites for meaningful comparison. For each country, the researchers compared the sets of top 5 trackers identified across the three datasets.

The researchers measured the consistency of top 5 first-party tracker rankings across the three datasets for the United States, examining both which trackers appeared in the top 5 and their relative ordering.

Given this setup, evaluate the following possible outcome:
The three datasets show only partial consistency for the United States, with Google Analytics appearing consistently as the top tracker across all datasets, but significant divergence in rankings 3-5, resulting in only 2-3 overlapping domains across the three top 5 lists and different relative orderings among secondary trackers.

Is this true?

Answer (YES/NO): NO